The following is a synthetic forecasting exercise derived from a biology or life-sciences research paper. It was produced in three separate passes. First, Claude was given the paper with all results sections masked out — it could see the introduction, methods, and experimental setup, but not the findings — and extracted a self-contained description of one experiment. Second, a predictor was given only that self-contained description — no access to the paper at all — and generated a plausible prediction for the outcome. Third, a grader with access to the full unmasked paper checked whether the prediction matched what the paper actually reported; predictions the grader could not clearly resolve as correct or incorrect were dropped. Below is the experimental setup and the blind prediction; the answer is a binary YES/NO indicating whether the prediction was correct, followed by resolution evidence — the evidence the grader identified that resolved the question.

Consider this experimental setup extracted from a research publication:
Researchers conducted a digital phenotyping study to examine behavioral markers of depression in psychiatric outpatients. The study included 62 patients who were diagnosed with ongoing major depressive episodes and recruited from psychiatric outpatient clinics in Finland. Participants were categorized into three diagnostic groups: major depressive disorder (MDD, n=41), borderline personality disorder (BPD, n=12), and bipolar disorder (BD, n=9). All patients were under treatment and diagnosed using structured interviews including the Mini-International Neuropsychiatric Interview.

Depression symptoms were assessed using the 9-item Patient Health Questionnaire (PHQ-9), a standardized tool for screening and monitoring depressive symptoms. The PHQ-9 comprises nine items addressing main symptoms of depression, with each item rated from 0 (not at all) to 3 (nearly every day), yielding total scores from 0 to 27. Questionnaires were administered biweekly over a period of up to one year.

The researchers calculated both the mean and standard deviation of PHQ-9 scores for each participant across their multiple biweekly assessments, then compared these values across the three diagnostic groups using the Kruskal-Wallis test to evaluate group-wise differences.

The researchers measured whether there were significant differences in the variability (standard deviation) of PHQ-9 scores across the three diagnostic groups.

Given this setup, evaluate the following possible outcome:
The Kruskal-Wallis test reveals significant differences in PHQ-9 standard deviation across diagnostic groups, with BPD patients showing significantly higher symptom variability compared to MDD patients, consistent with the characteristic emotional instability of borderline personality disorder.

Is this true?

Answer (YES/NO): NO